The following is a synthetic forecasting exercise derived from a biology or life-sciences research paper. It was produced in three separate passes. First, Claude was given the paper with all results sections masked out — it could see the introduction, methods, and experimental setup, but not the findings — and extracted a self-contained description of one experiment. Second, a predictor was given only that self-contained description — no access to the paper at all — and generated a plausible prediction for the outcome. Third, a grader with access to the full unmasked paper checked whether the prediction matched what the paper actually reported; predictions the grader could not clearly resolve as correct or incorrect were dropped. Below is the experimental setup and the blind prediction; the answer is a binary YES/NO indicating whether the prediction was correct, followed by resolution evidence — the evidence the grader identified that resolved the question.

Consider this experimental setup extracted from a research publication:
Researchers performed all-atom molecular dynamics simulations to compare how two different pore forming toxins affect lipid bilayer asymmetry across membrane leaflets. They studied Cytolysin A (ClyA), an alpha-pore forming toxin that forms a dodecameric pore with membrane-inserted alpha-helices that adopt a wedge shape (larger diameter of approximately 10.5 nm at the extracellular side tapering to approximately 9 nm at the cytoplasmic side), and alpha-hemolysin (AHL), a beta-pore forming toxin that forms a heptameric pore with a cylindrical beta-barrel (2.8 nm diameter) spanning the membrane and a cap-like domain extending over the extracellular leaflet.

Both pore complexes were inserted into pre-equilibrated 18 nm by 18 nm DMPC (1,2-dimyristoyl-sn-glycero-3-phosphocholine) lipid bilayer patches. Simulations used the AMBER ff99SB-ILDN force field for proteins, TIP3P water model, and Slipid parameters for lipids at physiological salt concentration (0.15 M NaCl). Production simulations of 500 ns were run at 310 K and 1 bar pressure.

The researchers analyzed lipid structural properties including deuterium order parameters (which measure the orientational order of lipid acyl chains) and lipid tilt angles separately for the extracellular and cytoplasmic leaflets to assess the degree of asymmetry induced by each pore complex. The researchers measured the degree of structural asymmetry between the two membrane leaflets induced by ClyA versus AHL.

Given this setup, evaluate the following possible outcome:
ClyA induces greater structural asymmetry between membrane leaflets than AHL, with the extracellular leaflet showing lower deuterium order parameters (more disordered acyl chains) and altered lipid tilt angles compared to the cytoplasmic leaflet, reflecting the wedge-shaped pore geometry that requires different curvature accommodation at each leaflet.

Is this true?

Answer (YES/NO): NO